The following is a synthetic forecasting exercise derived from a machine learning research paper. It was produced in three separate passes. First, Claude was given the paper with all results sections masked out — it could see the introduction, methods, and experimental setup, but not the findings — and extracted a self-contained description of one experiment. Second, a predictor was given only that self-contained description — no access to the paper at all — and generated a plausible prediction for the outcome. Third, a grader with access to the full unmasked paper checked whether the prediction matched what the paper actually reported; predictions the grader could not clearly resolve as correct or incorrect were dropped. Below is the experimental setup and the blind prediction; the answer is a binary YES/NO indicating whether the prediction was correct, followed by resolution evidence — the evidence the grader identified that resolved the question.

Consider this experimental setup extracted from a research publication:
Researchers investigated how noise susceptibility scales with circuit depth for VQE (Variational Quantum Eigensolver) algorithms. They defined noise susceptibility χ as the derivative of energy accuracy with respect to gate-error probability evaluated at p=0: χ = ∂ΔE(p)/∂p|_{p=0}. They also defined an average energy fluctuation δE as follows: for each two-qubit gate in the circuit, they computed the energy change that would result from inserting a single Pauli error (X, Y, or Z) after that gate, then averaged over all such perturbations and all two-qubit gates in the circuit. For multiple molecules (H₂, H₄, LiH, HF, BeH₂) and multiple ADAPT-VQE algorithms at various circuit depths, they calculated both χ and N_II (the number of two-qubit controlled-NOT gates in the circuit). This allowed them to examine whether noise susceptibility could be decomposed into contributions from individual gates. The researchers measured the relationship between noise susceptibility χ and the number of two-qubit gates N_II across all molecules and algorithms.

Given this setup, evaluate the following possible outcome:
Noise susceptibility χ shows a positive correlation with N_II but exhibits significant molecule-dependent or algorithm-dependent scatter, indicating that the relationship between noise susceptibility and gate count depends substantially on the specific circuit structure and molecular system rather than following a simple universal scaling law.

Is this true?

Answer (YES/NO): NO